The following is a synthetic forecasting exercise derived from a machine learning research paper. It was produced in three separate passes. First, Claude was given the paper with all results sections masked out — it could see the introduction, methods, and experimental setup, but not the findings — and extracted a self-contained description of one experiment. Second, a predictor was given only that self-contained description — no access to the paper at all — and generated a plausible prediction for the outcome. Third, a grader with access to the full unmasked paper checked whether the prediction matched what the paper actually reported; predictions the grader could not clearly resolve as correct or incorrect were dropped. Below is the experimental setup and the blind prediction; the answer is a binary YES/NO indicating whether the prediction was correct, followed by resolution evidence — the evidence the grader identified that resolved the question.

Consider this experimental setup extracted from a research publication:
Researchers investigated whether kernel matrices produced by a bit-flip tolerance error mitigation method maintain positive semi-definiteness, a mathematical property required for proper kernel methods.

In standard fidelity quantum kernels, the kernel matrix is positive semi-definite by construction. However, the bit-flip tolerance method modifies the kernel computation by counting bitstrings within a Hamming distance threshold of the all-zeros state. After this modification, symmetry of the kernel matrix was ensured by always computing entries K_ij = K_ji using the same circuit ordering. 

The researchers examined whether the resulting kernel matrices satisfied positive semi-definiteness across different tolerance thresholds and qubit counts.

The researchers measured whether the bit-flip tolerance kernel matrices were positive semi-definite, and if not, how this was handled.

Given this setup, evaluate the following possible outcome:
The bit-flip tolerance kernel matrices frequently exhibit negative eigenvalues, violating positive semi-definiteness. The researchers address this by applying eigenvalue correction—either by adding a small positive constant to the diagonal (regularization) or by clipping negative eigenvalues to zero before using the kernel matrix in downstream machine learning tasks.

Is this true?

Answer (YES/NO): YES